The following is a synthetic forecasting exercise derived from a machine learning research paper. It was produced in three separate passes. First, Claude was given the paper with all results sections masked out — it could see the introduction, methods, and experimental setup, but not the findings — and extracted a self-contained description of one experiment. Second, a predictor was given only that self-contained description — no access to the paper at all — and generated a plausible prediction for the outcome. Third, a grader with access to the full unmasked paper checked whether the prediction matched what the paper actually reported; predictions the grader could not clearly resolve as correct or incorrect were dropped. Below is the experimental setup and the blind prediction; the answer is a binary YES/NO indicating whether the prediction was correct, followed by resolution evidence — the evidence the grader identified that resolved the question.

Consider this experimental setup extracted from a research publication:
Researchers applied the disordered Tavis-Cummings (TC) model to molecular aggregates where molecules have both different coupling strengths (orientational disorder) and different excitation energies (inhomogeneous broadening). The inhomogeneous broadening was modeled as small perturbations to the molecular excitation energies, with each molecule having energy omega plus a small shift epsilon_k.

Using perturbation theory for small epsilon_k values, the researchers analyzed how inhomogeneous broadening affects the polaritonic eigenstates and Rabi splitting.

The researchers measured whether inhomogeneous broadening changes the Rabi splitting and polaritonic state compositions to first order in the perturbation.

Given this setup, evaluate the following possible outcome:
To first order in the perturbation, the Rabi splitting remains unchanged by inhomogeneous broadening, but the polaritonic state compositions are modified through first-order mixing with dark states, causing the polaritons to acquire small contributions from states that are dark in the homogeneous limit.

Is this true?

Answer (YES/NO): NO